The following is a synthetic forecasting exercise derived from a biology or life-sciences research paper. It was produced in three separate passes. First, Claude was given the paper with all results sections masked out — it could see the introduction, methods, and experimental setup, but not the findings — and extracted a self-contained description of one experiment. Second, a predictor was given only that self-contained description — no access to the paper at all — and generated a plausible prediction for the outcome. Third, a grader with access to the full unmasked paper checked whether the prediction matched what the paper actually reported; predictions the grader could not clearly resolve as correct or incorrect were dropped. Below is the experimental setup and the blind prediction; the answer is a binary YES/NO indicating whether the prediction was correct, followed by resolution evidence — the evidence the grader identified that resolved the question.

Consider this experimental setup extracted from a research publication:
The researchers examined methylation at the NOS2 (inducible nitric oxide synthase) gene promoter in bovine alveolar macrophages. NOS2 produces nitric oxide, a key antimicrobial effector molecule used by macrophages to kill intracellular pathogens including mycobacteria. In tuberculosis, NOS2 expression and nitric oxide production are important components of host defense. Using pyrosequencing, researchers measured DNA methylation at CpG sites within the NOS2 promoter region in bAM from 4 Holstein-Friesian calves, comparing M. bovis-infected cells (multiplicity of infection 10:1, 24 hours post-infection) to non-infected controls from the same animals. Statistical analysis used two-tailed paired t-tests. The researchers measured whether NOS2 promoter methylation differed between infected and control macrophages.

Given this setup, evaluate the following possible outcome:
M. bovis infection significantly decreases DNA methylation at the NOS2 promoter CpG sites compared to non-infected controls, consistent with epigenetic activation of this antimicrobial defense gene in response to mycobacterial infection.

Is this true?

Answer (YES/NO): NO